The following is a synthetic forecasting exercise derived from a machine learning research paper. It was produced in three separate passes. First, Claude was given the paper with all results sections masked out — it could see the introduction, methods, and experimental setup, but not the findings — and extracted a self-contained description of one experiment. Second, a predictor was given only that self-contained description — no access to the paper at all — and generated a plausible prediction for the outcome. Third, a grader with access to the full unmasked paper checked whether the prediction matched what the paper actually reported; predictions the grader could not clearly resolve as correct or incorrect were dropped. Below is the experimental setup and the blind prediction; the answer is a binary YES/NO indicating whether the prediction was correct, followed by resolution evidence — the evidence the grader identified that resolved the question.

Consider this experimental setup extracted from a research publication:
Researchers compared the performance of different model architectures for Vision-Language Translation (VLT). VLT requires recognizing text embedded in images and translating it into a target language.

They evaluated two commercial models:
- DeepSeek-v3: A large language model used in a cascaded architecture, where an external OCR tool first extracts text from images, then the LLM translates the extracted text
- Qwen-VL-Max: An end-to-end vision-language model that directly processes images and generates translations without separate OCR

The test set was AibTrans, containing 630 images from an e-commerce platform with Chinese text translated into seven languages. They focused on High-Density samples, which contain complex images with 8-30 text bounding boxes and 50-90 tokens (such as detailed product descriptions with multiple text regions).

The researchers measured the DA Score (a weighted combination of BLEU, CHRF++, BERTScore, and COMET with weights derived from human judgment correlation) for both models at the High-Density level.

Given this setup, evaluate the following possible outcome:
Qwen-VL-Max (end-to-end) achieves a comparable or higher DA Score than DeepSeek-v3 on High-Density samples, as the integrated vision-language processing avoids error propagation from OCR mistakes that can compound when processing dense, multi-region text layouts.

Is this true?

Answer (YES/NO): NO